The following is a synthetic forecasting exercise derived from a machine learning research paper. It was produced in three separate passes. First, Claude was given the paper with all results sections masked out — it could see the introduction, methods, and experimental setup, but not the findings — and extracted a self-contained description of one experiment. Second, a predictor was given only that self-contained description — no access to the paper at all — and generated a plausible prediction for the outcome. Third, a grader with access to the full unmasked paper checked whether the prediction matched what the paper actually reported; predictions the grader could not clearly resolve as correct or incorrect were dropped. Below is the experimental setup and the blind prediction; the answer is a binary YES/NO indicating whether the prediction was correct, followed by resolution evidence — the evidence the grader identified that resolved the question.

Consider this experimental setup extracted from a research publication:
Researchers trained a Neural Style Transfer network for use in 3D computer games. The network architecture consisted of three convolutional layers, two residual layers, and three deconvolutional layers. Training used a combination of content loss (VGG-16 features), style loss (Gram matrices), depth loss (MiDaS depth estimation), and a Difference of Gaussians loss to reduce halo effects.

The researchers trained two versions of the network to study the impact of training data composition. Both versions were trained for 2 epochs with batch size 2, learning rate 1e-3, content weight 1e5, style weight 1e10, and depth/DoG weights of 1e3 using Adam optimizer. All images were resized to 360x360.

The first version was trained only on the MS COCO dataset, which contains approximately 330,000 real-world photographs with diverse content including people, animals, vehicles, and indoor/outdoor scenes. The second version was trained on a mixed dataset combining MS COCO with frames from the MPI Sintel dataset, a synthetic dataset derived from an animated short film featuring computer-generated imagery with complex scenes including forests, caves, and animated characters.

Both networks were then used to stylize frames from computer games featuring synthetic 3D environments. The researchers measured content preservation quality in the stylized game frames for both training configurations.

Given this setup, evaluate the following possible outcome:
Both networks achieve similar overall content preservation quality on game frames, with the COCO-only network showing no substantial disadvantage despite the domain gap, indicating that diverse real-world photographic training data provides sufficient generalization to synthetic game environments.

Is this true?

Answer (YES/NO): NO